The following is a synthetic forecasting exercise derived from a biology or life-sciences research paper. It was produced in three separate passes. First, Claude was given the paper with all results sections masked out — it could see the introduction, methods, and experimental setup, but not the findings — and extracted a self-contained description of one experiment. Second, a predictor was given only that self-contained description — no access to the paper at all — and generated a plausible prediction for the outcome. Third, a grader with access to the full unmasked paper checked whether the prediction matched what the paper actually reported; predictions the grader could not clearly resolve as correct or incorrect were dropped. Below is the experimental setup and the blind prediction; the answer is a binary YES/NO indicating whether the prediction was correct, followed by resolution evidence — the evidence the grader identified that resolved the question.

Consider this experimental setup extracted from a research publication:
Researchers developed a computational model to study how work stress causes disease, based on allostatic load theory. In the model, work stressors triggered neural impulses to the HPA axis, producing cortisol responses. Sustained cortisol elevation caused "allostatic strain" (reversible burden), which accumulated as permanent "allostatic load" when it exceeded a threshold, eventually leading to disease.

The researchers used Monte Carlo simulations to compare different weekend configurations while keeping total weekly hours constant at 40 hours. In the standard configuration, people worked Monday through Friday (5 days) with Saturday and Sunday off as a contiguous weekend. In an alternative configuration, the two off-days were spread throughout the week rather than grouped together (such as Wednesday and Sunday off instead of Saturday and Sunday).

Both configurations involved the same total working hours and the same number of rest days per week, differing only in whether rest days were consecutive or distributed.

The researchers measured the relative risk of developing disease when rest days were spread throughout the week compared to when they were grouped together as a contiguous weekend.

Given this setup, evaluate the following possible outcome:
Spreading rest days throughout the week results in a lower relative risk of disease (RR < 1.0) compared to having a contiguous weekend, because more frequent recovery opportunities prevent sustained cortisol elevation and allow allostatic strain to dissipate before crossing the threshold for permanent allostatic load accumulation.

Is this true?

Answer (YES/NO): NO